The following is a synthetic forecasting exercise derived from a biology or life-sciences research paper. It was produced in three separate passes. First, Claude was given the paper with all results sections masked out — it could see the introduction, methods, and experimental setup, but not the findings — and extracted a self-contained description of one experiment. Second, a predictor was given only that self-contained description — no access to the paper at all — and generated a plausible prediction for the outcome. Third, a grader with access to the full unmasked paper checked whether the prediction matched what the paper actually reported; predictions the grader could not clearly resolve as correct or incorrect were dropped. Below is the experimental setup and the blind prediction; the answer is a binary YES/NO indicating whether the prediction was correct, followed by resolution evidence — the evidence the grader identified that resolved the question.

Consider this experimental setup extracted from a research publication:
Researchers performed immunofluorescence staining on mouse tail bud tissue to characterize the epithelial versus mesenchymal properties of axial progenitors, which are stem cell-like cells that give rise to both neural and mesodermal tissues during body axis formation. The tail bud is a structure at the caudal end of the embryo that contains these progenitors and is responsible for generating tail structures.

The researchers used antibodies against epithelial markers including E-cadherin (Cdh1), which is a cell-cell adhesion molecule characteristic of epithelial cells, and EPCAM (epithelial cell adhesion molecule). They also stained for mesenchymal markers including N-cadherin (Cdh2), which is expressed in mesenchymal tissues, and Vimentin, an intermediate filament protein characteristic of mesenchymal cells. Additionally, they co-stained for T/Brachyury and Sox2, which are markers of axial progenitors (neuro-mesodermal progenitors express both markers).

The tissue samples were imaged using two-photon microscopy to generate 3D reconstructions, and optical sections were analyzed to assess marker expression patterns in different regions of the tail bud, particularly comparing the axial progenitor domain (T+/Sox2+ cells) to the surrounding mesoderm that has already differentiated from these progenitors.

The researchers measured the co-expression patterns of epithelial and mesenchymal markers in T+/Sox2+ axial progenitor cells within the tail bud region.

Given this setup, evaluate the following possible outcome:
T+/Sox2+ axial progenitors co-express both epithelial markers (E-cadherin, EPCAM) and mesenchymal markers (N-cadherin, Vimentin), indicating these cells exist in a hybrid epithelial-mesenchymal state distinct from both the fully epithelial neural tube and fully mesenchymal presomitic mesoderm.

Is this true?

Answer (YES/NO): NO